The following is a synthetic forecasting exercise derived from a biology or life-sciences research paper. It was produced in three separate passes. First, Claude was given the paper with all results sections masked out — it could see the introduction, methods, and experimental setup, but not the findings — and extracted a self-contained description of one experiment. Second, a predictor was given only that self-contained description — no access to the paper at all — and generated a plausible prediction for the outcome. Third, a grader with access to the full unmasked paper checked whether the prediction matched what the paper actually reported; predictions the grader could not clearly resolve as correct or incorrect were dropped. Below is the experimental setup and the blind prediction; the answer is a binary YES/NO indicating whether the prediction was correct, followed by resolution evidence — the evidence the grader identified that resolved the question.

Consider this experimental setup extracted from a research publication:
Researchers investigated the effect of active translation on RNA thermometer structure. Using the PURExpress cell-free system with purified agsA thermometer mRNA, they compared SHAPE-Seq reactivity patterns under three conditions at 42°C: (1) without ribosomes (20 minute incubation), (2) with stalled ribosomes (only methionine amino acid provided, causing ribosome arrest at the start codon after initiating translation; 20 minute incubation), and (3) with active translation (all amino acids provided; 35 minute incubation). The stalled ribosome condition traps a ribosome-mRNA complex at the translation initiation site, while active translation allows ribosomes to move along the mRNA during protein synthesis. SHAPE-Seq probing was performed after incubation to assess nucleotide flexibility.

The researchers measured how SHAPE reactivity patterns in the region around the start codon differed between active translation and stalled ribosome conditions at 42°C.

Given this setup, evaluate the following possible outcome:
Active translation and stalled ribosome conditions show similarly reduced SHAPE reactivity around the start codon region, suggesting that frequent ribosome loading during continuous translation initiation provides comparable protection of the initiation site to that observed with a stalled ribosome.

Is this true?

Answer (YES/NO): YES